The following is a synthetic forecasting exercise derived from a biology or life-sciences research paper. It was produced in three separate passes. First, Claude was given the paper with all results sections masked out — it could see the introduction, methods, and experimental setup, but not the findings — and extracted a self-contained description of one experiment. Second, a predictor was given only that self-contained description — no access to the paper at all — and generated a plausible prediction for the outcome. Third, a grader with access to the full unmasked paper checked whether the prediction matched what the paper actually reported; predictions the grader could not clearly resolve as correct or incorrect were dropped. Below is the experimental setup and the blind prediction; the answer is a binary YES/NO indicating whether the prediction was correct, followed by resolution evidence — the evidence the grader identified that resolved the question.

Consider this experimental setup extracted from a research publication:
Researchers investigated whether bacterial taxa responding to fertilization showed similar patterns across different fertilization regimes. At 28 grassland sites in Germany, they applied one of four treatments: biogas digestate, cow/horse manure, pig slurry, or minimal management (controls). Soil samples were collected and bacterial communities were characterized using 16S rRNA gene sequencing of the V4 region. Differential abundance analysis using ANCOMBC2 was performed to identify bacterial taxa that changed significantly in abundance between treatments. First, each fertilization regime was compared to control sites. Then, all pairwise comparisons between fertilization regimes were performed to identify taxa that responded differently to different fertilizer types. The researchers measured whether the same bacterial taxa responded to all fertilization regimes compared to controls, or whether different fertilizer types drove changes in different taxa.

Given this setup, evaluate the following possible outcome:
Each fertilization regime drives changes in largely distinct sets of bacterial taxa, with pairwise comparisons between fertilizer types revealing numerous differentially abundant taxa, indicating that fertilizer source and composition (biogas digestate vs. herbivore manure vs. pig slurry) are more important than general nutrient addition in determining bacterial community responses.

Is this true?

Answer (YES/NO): NO